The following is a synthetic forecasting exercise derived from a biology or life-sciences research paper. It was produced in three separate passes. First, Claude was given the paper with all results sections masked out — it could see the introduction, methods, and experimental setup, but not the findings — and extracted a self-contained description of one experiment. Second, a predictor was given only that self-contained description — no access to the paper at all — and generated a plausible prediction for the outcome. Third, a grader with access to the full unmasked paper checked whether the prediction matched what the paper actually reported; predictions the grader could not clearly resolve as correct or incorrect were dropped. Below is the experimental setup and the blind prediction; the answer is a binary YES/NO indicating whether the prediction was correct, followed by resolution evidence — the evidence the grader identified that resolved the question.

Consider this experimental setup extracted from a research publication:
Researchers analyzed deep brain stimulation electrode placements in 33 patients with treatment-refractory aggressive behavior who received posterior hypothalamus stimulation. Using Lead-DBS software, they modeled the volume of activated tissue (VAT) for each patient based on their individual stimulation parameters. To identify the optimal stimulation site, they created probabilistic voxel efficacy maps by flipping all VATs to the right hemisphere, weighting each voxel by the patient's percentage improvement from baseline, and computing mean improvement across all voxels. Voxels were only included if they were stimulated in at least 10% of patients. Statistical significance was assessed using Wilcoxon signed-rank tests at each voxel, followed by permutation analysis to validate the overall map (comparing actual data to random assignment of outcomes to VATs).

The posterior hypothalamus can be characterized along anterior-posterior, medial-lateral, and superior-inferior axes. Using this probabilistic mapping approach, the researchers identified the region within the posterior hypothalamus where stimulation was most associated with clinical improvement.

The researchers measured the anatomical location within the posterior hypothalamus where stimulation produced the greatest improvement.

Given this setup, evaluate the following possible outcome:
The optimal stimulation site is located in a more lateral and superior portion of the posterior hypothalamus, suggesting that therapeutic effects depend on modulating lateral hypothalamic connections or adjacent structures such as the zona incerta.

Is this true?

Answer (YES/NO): NO